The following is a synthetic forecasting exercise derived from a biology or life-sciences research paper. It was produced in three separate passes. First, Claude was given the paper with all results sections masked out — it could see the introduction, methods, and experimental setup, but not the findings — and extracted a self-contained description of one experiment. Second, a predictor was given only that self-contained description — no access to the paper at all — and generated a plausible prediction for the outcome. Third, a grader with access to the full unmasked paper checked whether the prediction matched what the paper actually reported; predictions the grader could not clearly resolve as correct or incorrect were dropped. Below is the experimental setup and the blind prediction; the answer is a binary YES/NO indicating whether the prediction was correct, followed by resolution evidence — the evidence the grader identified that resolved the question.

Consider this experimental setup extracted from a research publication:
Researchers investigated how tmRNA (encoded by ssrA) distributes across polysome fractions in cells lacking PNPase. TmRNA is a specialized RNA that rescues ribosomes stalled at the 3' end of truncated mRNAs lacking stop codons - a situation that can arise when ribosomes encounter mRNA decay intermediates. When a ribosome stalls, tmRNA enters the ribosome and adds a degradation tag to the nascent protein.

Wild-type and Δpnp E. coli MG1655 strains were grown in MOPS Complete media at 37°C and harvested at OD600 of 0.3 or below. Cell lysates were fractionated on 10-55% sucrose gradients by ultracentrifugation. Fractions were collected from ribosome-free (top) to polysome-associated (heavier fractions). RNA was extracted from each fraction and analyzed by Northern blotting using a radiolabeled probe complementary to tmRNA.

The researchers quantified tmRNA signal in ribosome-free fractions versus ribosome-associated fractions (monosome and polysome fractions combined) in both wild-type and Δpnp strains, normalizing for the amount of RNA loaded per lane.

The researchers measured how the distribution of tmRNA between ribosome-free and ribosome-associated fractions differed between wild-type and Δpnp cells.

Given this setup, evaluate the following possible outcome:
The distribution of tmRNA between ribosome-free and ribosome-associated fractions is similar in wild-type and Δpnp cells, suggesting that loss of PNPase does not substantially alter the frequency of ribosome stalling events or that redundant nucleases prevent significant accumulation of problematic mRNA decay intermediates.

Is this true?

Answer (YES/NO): NO